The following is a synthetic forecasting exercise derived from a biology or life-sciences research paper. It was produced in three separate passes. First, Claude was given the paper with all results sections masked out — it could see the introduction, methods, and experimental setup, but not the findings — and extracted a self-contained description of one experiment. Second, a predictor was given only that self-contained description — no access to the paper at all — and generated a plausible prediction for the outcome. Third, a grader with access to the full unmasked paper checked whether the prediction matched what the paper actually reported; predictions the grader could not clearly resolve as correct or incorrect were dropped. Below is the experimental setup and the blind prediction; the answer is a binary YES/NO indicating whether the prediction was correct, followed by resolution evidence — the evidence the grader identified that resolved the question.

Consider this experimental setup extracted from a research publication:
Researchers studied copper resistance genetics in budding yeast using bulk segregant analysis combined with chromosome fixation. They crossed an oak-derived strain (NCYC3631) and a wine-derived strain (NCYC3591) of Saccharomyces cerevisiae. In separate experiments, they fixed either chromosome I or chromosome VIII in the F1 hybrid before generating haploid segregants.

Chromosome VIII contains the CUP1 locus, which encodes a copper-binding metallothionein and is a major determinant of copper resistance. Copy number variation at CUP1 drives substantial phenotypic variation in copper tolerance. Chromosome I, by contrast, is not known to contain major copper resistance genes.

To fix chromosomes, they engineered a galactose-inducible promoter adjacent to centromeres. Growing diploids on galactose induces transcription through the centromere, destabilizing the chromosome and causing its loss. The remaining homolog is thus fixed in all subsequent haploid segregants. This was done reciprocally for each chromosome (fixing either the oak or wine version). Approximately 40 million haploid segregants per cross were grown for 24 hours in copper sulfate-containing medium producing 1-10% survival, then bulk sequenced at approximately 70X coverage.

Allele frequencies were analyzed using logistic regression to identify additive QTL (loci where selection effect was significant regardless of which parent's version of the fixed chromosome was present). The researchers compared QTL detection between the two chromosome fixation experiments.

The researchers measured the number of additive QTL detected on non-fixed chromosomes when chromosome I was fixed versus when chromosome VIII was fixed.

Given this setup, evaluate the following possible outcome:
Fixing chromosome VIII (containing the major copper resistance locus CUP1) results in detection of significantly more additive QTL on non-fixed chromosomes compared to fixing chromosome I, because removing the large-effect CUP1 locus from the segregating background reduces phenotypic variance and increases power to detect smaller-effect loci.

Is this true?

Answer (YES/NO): YES